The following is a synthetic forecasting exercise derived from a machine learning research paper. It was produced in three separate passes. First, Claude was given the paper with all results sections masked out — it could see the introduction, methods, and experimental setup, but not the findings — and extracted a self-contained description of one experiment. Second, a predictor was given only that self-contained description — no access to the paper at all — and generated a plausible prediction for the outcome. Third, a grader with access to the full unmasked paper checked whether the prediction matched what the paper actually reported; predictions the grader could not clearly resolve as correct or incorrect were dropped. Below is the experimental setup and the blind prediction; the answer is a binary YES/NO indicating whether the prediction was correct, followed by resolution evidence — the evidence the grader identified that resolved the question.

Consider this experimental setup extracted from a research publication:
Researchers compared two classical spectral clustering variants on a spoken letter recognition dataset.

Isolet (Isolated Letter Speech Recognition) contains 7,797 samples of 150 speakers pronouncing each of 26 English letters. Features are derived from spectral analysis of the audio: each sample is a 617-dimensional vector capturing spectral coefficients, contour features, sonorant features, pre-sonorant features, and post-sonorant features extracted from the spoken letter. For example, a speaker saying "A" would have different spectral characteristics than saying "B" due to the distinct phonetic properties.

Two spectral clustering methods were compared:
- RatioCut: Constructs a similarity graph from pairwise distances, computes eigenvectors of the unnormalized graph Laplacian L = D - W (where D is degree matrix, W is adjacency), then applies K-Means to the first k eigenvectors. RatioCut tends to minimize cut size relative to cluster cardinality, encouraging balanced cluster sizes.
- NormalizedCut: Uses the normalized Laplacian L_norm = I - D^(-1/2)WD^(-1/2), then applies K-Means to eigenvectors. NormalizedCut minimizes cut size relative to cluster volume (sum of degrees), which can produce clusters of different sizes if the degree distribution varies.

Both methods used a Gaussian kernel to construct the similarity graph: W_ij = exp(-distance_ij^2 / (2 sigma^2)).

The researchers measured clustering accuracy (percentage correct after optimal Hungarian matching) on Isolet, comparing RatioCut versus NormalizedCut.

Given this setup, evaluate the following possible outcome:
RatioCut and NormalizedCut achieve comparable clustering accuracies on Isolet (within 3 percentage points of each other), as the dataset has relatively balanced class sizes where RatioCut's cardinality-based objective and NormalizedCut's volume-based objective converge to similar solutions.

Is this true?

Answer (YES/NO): NO